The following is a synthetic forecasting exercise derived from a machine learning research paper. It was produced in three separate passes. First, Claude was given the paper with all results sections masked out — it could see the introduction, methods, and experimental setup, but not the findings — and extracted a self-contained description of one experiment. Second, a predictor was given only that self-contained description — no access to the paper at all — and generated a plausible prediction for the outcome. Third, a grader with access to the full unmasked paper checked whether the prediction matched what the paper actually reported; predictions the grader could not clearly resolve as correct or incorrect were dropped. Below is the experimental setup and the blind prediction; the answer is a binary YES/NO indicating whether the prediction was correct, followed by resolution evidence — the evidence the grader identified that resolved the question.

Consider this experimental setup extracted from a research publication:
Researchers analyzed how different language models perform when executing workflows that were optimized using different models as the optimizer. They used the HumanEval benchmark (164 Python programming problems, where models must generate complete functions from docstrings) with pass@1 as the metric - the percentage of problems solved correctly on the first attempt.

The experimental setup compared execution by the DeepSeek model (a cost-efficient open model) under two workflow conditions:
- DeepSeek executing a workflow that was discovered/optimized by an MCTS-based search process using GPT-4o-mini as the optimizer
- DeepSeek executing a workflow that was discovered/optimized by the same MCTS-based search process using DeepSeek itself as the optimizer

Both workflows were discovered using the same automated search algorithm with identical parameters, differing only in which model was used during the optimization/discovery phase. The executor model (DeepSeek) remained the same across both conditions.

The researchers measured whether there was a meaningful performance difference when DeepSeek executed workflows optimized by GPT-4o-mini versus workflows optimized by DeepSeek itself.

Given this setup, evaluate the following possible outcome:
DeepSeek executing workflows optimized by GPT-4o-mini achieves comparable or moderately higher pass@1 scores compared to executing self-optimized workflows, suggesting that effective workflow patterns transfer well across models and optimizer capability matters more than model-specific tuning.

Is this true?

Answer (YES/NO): NO